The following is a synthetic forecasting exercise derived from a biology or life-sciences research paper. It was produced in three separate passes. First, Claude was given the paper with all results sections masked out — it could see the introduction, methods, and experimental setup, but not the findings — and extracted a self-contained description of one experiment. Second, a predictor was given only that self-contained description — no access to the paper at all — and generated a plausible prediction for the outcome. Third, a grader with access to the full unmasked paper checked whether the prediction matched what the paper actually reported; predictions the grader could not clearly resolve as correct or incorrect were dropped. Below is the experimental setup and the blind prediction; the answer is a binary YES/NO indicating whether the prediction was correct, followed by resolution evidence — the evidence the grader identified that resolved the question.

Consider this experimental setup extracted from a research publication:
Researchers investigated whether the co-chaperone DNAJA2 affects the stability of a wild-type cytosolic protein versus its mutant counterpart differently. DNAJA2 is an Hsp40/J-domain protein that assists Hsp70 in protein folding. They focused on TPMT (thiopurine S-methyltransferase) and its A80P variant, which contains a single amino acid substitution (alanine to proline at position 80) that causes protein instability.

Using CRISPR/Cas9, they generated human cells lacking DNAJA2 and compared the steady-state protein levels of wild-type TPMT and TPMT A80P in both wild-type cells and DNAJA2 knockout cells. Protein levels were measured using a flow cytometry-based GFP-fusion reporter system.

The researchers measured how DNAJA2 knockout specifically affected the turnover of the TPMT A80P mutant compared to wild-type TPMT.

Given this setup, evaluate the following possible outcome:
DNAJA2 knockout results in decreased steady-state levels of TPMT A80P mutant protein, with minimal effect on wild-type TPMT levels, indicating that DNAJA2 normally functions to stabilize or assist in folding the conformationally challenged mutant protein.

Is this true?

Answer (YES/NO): YES